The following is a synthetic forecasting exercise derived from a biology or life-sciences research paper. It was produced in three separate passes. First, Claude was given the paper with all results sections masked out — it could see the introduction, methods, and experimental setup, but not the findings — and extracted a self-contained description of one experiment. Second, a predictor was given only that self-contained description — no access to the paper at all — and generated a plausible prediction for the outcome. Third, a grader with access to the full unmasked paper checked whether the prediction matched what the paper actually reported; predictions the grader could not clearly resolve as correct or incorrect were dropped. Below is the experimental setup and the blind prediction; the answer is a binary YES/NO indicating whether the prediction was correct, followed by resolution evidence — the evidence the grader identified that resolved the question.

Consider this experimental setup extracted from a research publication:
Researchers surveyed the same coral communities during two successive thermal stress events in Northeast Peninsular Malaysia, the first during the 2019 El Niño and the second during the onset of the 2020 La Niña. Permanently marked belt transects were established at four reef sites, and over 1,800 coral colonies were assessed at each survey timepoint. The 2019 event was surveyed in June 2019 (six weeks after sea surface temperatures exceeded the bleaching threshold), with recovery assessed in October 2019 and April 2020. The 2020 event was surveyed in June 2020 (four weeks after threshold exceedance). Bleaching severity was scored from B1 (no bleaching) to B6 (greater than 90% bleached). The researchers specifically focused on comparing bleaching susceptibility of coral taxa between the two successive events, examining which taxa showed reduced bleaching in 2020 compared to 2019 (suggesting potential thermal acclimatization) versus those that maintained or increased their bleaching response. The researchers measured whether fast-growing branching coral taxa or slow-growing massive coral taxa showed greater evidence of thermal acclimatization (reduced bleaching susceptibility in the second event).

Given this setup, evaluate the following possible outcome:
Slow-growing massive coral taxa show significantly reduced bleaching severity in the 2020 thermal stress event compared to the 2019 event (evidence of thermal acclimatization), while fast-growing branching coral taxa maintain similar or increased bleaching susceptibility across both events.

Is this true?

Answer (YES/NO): NO